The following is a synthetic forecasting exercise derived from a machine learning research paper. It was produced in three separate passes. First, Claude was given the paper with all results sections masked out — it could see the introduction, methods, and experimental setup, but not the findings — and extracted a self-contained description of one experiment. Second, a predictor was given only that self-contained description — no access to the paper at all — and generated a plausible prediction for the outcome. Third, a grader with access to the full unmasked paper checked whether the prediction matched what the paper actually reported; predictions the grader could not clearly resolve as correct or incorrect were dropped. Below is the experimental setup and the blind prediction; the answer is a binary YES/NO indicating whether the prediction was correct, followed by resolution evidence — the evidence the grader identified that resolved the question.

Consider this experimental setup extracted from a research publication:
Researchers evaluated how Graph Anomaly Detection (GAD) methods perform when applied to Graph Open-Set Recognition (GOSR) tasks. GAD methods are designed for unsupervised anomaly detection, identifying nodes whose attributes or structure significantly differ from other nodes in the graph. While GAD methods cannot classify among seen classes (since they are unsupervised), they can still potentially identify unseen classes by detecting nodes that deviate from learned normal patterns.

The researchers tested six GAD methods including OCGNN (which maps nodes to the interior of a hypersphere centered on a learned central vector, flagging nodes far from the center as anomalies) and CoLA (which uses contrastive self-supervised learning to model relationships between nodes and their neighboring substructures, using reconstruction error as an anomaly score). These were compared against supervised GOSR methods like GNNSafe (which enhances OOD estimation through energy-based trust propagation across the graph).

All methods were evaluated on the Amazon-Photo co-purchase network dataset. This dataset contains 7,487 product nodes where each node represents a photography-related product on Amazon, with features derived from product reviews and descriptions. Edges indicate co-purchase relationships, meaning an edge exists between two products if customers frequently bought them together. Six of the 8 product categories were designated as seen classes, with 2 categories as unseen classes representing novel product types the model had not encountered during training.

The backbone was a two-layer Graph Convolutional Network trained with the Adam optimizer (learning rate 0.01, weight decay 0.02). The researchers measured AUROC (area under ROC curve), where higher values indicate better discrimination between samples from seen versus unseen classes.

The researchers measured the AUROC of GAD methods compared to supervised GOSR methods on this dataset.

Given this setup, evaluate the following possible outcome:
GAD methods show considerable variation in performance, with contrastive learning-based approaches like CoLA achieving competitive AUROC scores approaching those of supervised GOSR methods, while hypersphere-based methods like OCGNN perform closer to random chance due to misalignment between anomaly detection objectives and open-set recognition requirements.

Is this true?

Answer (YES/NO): NO